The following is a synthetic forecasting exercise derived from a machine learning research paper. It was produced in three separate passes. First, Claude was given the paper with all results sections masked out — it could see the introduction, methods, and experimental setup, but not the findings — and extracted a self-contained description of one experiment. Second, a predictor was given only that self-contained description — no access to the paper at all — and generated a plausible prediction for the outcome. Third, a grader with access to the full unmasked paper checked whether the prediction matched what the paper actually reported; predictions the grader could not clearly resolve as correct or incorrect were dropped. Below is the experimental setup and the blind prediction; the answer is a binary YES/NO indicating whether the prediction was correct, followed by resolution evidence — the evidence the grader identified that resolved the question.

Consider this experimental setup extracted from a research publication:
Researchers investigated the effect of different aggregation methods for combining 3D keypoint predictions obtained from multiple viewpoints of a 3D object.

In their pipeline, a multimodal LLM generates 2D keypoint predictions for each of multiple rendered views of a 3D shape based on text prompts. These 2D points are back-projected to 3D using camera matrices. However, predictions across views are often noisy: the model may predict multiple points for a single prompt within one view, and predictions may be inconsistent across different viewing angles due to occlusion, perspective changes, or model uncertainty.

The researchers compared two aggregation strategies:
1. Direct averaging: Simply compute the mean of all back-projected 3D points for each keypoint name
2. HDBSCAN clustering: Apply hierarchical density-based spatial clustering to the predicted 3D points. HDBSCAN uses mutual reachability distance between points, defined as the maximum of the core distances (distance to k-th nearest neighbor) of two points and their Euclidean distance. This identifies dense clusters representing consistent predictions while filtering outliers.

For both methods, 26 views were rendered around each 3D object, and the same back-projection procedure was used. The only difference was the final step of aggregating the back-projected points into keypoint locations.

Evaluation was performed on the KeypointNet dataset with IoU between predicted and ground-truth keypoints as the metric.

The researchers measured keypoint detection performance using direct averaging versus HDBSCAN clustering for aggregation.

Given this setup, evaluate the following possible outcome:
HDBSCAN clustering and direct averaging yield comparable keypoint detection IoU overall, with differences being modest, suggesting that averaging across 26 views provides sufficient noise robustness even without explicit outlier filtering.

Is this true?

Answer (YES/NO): NO